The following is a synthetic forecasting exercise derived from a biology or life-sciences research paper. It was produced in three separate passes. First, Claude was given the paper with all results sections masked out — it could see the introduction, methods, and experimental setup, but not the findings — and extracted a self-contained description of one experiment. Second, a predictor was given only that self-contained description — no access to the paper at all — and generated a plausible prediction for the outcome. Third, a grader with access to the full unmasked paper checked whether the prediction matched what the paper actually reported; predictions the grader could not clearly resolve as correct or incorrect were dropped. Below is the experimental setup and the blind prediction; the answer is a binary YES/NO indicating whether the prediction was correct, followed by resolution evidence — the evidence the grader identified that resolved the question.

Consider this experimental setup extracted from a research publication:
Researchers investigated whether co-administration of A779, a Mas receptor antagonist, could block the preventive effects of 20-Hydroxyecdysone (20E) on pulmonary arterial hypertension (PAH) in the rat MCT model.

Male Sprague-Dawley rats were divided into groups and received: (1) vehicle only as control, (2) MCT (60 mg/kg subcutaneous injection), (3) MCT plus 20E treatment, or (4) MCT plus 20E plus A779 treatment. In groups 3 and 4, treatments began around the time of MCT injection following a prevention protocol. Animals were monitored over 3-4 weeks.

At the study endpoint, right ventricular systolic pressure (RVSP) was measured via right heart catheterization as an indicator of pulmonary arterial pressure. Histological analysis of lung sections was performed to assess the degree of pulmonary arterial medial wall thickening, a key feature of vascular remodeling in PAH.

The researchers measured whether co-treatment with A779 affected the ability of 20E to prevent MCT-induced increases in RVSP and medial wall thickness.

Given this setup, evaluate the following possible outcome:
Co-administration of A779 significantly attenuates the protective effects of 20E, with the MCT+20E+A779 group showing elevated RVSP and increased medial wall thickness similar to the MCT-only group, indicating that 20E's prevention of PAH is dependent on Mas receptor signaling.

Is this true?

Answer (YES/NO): YES